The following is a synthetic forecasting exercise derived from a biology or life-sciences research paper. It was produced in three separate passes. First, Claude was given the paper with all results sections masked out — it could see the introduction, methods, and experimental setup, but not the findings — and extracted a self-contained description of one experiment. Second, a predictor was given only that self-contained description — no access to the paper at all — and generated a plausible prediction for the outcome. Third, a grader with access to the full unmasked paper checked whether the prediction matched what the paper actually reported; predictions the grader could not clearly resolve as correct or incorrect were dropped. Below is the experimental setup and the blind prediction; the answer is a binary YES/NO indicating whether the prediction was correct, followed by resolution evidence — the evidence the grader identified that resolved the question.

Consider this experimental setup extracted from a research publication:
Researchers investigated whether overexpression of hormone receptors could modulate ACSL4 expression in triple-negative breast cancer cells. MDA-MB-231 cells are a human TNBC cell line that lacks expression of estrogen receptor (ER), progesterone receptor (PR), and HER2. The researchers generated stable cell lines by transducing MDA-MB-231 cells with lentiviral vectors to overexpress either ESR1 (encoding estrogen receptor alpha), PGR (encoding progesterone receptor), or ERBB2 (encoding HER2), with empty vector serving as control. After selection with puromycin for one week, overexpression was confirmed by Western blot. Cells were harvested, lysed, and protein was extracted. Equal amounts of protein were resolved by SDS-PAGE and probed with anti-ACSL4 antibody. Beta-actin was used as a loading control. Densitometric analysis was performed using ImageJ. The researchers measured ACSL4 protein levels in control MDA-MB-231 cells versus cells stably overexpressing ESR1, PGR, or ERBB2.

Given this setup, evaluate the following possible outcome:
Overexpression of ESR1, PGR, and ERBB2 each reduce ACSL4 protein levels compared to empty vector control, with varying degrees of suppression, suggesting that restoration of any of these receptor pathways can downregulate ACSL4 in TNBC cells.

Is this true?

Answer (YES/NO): NO